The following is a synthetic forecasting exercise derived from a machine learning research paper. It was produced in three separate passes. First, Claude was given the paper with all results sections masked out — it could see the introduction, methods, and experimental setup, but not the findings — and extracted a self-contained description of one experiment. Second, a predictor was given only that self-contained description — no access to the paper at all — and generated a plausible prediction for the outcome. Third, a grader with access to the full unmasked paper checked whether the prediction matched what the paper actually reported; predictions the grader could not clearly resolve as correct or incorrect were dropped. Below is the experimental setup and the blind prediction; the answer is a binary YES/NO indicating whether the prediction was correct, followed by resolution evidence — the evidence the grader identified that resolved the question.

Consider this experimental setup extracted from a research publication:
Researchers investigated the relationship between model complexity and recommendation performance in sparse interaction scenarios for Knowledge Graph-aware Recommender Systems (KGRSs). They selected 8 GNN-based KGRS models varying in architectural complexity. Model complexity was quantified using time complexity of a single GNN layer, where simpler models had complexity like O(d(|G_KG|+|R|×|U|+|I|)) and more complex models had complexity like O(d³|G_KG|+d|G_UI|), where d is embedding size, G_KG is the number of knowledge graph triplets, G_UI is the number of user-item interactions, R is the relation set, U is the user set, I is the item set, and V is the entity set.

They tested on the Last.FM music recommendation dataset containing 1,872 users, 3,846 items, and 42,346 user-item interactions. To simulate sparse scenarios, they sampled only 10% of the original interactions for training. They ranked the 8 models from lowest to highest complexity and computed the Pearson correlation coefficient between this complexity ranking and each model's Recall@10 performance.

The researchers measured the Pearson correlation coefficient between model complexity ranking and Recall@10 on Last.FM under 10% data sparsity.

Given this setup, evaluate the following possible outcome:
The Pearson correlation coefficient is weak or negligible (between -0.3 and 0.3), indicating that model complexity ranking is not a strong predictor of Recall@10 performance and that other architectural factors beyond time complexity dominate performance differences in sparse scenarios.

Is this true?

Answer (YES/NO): NO